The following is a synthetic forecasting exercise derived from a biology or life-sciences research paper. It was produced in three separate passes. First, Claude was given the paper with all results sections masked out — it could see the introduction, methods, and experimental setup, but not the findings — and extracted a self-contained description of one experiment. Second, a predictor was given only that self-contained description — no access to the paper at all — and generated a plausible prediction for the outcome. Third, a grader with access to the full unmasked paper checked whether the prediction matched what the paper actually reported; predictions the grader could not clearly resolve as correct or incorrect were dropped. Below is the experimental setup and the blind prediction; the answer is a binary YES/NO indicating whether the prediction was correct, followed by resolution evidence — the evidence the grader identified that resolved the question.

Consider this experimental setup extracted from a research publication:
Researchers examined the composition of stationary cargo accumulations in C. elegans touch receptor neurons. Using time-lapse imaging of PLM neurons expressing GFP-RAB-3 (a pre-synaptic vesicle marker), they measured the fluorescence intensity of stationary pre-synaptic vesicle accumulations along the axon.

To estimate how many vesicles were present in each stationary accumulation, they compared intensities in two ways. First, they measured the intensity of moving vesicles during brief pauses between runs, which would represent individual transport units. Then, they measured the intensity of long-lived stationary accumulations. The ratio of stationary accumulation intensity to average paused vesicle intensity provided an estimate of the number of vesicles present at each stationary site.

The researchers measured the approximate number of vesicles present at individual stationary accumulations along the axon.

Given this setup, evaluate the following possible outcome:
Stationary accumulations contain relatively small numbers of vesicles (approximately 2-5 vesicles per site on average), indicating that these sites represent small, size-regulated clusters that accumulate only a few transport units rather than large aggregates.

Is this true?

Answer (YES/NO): YES